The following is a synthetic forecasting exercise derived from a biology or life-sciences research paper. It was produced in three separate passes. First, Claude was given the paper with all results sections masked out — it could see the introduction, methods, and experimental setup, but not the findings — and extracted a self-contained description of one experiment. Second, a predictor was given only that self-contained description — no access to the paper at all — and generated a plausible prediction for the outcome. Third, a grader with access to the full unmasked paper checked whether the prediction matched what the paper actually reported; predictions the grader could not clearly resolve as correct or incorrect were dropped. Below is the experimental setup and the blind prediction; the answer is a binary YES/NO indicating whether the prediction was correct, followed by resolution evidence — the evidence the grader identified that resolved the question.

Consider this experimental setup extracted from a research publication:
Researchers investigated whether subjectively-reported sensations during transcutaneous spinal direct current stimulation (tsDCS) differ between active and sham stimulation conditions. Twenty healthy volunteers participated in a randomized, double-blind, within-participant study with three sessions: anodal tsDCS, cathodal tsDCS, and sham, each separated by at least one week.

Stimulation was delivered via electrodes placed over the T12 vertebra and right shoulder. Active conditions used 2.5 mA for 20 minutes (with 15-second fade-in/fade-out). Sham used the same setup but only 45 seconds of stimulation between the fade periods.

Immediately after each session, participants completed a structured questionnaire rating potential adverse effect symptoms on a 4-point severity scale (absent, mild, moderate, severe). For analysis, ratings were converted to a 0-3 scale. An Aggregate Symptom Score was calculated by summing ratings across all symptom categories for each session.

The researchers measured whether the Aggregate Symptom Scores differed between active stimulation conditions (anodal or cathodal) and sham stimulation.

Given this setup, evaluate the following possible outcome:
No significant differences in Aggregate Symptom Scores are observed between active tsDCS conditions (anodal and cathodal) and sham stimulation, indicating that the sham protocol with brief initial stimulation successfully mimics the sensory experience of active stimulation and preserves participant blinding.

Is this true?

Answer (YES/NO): NO